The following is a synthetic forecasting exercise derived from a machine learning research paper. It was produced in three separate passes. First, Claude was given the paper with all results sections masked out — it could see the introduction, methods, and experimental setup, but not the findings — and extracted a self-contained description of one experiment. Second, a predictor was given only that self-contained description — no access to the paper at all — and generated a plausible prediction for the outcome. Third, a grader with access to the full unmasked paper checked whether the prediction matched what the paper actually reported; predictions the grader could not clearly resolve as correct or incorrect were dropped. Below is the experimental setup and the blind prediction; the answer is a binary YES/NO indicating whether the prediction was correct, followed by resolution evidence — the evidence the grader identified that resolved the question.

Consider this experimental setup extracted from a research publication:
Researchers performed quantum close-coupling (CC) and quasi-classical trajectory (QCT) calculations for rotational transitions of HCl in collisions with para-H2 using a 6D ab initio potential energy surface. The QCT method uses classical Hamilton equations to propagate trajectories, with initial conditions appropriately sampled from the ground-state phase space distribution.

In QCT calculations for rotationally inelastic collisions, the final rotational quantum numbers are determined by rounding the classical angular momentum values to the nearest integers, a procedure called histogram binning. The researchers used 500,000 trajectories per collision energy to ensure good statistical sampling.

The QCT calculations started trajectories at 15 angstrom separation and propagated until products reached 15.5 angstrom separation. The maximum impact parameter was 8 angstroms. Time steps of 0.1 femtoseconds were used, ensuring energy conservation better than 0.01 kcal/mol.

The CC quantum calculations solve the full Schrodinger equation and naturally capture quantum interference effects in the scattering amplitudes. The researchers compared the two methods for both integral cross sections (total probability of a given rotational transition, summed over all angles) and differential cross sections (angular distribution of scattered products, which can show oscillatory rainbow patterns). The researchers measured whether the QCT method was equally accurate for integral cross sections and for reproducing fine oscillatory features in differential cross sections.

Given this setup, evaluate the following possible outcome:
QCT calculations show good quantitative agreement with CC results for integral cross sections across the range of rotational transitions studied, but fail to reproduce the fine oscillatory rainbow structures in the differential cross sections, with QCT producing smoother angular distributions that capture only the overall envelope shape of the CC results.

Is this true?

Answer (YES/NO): NO